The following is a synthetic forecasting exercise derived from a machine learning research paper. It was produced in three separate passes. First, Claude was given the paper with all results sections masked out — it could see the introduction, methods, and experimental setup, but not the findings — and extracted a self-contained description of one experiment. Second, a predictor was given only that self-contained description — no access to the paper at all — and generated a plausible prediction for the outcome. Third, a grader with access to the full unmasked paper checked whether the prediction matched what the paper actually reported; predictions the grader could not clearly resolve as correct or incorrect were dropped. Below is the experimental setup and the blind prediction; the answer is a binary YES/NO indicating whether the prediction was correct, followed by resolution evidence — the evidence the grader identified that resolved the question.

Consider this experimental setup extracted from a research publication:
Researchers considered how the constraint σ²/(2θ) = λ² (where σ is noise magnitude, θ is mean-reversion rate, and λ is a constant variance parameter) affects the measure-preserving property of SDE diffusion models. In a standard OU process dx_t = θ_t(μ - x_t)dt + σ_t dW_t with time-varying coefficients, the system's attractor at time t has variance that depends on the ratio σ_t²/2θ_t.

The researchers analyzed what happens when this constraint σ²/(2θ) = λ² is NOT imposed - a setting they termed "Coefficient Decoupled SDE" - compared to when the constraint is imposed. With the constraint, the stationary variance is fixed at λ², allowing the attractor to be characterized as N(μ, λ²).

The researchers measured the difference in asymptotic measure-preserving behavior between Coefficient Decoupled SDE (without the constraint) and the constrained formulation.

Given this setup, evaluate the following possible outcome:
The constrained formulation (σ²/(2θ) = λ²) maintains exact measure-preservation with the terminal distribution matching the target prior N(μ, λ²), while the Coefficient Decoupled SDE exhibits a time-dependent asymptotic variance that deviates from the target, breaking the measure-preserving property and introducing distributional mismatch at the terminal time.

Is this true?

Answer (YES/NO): NO